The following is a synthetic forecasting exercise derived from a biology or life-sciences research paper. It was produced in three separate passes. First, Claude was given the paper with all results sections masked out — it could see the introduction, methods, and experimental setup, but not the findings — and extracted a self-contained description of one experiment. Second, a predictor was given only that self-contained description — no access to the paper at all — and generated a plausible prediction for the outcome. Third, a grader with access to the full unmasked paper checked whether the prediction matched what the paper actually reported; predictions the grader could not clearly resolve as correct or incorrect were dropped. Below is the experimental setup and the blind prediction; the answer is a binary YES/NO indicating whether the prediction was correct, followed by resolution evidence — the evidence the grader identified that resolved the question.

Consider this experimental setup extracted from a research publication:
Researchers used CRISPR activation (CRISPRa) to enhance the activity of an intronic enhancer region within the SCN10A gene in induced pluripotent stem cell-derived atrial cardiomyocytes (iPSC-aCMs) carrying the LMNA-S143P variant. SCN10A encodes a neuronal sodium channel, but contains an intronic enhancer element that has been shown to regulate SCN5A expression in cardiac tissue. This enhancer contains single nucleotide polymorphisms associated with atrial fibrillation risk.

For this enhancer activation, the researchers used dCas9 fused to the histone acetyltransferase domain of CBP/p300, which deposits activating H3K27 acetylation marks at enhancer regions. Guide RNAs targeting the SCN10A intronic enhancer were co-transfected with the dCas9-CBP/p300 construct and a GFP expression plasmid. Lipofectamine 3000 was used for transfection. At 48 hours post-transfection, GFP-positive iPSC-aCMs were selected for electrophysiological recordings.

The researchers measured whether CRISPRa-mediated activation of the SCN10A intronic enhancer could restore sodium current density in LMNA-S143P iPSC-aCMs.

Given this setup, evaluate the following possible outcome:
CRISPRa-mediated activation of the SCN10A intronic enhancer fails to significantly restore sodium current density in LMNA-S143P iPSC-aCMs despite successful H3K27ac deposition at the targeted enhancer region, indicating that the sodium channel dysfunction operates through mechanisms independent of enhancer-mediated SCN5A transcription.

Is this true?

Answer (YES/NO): NO